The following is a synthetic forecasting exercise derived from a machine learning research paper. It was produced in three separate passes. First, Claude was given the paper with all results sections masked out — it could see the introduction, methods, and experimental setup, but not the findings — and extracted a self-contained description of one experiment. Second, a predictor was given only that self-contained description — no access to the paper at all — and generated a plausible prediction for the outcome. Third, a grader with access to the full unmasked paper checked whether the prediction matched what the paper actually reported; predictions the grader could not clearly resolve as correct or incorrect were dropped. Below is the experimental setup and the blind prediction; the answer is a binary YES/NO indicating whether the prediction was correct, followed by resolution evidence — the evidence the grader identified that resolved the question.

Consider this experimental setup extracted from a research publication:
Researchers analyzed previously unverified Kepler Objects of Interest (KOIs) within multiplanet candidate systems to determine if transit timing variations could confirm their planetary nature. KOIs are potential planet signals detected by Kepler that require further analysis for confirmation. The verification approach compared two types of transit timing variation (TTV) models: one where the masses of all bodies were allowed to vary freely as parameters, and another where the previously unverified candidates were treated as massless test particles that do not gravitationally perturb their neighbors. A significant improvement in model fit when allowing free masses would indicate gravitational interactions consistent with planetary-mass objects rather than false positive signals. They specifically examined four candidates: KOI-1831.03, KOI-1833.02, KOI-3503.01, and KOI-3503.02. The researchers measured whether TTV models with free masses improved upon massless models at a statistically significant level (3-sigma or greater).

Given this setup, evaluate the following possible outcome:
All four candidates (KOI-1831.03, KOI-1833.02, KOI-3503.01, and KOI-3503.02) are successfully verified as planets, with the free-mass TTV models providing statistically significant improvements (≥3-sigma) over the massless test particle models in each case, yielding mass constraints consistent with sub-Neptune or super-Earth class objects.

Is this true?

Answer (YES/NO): YES